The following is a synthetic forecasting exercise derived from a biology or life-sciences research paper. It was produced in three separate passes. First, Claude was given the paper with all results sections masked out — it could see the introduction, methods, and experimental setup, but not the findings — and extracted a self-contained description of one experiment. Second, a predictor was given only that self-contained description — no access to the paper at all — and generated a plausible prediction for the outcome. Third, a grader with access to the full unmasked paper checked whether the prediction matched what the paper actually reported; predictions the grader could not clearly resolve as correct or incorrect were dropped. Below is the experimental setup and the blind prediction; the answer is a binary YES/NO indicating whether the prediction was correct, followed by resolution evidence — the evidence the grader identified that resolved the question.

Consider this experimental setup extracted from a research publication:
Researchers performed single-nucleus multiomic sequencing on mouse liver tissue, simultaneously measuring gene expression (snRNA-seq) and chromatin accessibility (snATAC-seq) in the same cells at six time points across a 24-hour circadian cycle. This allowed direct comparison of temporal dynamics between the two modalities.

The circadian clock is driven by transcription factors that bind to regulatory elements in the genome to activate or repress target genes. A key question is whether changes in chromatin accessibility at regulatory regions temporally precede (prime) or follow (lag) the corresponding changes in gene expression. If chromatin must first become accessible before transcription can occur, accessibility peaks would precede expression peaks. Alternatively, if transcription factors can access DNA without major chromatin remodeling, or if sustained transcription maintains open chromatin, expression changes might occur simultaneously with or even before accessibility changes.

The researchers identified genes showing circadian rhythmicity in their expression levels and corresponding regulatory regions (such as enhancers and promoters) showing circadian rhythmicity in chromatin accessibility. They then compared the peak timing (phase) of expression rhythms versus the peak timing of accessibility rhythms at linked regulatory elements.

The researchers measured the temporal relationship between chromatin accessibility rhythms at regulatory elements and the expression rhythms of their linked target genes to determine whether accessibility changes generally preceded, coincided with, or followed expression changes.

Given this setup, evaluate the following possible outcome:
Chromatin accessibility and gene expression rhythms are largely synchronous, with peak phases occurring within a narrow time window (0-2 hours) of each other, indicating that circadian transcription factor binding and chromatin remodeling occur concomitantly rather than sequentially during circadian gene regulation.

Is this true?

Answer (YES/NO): NO